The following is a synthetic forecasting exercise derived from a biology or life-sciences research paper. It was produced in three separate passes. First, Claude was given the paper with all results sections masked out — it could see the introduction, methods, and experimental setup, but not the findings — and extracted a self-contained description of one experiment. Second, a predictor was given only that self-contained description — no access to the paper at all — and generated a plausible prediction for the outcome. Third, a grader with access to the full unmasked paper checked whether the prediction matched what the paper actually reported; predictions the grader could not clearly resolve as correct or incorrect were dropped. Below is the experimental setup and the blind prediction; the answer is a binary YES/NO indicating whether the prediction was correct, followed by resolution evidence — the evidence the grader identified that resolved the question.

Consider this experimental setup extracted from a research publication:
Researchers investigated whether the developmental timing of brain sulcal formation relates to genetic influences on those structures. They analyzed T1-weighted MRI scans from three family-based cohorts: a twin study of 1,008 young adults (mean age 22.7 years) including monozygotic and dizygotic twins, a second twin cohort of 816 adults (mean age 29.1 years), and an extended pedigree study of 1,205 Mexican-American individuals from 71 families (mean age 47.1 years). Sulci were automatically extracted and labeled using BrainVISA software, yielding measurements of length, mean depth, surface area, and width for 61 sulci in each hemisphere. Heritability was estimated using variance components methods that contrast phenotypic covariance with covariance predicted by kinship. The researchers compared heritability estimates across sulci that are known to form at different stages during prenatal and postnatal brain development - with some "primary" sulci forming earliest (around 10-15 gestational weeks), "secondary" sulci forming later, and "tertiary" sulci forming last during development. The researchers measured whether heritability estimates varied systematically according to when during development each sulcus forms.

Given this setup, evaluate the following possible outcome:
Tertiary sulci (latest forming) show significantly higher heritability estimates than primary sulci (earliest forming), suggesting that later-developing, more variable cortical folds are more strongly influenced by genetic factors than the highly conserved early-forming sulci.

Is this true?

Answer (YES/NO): NO